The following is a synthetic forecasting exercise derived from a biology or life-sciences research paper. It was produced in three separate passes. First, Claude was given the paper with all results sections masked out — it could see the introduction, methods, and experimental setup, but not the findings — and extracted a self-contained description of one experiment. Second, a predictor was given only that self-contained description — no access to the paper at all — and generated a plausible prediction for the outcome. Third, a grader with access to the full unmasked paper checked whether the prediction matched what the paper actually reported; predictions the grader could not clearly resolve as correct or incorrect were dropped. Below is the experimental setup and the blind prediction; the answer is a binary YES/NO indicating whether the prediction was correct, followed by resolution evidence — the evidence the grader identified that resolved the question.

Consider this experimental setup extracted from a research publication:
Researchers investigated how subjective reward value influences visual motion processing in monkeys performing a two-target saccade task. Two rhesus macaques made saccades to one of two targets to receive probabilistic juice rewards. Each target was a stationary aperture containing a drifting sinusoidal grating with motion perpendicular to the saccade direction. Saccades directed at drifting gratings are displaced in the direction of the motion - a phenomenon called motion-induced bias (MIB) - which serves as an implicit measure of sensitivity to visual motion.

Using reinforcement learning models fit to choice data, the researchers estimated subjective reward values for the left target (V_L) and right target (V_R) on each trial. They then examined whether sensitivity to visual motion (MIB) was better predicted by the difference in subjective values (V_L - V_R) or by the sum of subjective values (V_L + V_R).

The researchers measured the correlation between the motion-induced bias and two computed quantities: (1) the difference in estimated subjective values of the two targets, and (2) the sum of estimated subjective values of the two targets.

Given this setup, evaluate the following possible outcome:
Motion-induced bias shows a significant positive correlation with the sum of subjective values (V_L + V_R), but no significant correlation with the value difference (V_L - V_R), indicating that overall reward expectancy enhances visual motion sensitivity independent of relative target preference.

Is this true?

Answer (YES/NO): YES